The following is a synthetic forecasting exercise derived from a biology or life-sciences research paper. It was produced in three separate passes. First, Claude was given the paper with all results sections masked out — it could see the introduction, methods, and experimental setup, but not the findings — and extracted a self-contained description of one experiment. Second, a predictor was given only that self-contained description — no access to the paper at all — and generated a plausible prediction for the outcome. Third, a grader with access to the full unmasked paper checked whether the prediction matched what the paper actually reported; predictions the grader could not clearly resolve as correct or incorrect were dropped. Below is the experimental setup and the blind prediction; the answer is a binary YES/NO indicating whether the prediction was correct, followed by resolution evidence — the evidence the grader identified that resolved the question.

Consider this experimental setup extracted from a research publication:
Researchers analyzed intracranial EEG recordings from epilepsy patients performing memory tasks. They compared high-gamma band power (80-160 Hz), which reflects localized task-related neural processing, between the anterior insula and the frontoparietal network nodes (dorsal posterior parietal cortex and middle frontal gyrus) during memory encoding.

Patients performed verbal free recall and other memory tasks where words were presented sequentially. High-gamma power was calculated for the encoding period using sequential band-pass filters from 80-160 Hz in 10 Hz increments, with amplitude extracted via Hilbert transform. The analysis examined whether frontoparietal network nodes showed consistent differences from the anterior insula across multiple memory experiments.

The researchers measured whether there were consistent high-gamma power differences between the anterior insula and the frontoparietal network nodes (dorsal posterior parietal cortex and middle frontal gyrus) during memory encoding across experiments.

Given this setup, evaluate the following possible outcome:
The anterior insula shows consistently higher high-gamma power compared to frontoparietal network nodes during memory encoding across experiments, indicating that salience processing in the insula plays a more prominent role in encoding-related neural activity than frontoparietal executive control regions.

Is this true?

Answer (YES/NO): NO